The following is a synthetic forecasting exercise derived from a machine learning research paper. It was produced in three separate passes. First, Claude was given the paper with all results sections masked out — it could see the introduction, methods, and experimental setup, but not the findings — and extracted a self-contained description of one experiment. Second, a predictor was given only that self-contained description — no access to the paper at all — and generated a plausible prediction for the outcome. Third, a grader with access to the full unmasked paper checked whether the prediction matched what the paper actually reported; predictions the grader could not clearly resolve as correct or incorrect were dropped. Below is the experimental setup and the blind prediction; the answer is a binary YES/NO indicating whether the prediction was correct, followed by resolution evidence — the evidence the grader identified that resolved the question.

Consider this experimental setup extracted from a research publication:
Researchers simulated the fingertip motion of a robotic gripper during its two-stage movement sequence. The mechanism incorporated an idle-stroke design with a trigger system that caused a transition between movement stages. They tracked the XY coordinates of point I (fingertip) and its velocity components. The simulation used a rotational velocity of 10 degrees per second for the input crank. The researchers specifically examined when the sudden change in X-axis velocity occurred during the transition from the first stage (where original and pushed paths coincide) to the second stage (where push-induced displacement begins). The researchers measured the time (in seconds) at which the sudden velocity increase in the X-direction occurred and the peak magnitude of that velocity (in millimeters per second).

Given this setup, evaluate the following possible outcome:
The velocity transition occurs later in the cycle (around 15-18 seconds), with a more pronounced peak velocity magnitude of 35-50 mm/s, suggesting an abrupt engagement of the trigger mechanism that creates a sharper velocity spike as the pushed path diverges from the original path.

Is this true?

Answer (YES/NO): NO